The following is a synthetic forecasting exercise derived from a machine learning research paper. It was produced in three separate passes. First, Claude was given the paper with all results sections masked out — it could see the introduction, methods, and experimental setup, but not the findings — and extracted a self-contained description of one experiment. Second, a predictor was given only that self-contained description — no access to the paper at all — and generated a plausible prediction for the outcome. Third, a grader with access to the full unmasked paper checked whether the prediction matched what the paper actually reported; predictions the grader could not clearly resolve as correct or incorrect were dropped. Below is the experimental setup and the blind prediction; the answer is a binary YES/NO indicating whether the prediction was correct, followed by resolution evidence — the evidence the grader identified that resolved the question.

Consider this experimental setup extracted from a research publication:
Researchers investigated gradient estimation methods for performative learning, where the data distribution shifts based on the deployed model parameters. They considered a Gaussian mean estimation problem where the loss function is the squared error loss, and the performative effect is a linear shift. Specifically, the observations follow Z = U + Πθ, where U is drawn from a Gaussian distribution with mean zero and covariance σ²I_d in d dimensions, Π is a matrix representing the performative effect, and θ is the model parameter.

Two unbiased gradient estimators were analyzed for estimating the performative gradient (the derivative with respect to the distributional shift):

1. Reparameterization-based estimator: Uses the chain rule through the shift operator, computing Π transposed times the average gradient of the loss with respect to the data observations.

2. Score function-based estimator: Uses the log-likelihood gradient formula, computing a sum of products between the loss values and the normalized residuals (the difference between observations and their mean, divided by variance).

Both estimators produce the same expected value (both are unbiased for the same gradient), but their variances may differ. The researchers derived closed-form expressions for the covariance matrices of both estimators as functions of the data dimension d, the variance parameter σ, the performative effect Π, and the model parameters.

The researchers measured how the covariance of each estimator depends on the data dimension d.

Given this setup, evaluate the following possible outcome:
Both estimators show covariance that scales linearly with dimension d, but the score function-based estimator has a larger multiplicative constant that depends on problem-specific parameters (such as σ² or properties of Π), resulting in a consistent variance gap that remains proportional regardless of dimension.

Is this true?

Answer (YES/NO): NO